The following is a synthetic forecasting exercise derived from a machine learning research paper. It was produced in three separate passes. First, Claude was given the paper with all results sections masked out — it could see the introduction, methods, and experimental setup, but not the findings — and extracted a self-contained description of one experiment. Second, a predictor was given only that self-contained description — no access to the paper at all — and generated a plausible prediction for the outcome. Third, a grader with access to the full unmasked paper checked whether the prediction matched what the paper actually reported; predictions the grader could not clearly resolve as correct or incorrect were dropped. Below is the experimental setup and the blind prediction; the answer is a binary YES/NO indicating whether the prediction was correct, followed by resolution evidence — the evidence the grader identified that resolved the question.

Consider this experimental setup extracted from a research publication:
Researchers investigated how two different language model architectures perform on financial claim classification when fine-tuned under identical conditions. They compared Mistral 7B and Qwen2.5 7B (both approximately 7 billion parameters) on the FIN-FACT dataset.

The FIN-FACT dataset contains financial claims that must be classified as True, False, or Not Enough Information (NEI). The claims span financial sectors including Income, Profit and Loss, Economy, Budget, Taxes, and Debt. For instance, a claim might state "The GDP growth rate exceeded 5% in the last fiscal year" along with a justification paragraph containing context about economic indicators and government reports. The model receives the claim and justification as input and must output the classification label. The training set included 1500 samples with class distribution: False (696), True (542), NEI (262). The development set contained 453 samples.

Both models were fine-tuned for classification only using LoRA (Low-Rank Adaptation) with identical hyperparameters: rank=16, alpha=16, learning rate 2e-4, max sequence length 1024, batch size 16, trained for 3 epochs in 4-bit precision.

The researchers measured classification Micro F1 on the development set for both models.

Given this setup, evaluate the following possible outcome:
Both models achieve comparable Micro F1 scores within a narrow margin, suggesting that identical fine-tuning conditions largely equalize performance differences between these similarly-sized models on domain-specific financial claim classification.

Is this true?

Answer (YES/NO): NO